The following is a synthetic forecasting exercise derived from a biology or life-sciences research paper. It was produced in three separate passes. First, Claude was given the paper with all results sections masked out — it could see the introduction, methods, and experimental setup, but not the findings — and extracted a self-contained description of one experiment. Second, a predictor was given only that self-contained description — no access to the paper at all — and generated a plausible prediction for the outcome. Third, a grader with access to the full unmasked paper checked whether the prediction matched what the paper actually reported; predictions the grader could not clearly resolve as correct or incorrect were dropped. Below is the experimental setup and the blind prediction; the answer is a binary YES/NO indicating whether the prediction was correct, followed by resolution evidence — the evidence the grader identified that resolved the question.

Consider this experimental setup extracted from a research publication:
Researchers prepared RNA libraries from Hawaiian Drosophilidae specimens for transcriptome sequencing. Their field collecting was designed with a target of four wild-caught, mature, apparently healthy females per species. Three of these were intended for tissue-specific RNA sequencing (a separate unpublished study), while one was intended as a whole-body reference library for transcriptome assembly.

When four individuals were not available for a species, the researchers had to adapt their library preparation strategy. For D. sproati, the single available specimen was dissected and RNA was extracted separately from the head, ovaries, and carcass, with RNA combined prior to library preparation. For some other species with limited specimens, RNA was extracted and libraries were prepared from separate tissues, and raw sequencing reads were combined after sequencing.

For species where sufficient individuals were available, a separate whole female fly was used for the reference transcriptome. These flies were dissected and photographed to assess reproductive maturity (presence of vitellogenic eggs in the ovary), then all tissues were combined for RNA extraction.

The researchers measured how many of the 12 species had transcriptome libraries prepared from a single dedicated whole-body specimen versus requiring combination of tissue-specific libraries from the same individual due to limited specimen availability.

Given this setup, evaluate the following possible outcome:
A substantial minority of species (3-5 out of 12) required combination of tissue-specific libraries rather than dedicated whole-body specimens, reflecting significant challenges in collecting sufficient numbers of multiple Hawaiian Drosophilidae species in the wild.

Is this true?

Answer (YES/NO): YES